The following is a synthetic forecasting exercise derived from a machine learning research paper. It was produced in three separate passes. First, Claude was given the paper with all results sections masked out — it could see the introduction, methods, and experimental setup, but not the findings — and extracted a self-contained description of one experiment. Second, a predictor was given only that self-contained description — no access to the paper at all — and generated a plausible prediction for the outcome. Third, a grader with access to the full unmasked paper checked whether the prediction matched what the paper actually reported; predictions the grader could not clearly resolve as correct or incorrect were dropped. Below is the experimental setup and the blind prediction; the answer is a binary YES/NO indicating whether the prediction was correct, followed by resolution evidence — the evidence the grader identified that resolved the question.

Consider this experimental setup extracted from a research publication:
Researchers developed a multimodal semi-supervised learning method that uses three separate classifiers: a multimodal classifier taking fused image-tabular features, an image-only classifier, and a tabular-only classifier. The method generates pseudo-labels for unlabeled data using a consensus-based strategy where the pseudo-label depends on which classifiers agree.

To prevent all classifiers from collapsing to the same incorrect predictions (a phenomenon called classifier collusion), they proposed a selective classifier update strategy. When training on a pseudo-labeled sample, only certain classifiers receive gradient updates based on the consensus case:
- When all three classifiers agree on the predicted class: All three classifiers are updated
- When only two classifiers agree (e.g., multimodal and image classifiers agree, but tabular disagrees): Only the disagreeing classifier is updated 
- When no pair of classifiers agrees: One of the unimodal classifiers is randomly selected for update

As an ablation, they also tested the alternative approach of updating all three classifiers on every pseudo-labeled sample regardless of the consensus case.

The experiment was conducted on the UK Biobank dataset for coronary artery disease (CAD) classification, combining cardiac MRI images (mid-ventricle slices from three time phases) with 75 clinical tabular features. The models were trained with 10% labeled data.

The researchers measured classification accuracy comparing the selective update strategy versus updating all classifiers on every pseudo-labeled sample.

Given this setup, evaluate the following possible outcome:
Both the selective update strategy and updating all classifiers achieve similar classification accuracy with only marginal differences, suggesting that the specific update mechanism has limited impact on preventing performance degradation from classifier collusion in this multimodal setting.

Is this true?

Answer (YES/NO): NO